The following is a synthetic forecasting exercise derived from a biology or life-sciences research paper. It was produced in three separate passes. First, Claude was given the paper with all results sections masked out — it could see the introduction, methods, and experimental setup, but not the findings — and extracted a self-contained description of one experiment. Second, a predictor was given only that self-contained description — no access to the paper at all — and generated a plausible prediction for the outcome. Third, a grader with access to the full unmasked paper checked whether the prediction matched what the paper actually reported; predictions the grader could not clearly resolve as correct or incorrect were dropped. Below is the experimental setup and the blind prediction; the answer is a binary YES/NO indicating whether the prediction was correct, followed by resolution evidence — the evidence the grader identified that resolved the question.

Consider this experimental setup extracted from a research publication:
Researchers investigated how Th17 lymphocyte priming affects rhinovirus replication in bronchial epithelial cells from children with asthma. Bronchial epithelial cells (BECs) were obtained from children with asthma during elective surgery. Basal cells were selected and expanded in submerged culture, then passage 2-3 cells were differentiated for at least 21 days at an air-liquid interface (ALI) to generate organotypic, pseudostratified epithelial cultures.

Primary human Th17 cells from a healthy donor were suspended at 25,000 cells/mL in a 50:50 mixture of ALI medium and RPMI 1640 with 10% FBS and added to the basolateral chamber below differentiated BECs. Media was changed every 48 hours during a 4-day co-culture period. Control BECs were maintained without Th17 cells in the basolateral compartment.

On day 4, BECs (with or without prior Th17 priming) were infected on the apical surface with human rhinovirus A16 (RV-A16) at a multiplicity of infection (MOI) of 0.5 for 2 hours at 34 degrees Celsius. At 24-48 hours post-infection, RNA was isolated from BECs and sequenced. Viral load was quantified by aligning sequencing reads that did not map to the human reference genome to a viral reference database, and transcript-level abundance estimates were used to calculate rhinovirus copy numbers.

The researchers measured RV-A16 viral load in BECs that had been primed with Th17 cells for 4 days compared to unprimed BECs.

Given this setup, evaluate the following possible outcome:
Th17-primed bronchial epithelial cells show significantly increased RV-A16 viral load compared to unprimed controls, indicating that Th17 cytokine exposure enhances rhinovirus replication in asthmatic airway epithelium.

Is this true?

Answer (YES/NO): YES